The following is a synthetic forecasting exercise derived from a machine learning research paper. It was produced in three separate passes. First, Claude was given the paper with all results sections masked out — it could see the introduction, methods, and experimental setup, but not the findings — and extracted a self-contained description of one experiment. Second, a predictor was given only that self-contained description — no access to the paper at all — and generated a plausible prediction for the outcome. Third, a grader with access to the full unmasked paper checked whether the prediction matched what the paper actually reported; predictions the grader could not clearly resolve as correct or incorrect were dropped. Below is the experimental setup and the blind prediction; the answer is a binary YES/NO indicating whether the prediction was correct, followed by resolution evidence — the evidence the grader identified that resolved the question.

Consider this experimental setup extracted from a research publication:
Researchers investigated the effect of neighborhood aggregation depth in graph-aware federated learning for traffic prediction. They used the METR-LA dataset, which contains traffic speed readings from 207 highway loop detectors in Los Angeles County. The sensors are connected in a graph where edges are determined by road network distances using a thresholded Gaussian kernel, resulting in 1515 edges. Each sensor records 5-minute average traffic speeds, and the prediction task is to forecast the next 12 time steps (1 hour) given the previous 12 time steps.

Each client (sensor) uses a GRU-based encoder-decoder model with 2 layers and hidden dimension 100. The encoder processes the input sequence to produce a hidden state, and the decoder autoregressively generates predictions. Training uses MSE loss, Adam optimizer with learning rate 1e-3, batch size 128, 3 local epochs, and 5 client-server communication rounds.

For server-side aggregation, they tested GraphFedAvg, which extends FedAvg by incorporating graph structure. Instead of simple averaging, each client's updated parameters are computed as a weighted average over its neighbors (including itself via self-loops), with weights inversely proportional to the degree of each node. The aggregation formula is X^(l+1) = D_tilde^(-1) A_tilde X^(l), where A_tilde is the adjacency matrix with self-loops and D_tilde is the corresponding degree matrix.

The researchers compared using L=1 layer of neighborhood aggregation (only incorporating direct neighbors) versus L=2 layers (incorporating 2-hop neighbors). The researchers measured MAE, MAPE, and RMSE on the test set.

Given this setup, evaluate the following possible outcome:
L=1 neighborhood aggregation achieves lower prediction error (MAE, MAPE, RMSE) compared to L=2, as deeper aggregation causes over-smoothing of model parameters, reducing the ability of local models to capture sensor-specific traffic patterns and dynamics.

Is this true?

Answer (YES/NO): NO